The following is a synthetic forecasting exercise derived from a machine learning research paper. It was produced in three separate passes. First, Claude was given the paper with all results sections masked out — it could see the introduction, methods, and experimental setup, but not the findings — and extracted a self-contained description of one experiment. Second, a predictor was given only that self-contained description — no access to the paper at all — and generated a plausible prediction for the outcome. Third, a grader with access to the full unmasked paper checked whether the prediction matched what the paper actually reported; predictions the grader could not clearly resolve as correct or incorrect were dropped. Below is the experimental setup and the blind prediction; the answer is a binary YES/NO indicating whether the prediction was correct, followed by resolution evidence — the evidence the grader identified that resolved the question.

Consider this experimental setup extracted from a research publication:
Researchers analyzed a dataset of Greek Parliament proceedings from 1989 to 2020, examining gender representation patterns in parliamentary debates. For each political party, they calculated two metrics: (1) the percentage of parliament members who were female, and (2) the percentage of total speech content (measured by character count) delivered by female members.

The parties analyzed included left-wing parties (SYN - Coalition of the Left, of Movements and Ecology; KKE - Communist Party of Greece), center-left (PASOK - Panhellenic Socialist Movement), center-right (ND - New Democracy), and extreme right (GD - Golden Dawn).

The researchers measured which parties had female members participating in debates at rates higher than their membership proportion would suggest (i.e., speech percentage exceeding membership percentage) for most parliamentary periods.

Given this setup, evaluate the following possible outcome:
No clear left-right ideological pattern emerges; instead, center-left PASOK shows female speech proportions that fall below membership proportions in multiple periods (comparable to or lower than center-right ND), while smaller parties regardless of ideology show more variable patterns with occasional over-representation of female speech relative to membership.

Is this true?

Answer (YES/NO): NO